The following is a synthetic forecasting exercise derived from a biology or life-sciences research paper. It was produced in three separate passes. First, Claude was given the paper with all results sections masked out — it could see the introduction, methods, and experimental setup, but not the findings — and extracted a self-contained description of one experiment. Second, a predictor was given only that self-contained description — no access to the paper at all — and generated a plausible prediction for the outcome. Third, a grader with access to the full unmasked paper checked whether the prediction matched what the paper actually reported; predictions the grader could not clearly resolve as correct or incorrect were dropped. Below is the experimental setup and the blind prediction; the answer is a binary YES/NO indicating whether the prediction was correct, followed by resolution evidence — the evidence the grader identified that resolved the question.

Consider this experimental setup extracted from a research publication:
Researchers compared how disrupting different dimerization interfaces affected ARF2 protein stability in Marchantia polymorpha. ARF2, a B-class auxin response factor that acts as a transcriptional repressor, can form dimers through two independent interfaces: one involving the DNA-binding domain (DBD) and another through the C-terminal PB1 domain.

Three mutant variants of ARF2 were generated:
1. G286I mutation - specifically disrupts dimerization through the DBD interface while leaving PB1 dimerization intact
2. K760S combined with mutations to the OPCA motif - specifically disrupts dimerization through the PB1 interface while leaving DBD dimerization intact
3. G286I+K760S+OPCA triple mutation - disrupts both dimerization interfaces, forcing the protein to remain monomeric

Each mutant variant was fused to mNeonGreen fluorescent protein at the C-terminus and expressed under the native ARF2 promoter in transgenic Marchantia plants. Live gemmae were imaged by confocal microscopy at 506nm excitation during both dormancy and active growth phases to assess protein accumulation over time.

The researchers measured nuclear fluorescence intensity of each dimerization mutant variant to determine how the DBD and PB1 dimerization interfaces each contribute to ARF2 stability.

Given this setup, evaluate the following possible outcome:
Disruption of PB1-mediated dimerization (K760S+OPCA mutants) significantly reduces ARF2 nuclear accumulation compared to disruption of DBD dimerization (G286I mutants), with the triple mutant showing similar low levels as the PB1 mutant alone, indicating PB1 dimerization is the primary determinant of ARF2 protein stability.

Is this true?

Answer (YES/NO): NO